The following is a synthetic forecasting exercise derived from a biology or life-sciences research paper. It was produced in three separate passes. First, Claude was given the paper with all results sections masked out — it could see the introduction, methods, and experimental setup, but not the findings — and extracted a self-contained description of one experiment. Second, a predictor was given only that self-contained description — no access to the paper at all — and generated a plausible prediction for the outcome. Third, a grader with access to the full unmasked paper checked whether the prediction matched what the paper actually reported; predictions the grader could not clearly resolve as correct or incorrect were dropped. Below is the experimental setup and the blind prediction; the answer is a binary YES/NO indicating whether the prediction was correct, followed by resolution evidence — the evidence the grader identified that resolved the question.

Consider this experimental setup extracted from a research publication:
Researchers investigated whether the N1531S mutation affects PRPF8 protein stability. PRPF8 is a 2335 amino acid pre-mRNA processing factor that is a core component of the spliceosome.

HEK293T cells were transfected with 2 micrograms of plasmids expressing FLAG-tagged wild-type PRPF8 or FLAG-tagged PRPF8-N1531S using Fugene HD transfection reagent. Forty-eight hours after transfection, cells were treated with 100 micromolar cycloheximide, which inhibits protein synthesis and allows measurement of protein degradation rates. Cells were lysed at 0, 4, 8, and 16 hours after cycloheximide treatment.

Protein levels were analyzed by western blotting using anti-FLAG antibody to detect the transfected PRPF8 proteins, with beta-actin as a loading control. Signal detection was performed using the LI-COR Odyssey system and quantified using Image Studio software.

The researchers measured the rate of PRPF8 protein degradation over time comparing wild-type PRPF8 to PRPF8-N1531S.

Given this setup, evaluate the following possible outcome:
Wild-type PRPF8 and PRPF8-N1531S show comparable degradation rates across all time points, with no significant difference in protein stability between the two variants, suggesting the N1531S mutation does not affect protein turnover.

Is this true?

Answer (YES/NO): YES